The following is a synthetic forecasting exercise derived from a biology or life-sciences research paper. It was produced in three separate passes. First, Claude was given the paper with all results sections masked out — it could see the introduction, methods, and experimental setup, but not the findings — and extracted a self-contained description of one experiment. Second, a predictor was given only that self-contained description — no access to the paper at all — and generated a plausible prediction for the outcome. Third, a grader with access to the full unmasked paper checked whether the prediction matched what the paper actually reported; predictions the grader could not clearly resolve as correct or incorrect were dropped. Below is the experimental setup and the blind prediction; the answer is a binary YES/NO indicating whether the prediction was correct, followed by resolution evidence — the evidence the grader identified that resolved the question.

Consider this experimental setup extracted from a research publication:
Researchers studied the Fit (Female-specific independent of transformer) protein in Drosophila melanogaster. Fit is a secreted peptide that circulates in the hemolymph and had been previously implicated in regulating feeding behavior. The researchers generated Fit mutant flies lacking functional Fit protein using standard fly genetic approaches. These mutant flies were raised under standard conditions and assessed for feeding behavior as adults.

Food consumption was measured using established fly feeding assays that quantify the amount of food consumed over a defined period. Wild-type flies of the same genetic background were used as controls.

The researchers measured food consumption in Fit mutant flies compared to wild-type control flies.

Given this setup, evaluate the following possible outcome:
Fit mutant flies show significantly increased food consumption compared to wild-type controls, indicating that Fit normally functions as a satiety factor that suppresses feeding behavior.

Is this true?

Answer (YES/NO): YES